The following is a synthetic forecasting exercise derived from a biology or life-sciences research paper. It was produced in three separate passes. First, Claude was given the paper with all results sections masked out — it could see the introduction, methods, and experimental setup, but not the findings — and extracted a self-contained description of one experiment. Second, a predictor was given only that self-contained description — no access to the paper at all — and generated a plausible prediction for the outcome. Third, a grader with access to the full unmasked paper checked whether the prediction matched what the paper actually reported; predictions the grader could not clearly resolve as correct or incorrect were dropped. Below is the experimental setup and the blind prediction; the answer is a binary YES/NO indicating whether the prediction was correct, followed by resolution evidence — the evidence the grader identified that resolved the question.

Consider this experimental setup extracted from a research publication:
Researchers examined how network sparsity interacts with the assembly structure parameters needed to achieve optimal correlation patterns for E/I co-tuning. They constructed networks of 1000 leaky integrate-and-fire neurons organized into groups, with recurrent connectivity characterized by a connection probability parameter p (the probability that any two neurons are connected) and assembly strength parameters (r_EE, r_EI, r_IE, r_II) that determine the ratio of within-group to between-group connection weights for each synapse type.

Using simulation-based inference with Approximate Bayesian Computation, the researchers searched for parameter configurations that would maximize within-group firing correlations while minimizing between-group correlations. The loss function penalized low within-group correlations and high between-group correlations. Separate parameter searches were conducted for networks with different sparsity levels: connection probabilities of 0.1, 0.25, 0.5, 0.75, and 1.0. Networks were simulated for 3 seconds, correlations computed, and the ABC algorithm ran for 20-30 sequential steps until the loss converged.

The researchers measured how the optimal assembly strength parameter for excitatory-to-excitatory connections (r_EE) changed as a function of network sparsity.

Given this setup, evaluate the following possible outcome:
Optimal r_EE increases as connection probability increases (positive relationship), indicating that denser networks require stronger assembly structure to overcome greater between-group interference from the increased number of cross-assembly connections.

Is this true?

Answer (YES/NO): NO